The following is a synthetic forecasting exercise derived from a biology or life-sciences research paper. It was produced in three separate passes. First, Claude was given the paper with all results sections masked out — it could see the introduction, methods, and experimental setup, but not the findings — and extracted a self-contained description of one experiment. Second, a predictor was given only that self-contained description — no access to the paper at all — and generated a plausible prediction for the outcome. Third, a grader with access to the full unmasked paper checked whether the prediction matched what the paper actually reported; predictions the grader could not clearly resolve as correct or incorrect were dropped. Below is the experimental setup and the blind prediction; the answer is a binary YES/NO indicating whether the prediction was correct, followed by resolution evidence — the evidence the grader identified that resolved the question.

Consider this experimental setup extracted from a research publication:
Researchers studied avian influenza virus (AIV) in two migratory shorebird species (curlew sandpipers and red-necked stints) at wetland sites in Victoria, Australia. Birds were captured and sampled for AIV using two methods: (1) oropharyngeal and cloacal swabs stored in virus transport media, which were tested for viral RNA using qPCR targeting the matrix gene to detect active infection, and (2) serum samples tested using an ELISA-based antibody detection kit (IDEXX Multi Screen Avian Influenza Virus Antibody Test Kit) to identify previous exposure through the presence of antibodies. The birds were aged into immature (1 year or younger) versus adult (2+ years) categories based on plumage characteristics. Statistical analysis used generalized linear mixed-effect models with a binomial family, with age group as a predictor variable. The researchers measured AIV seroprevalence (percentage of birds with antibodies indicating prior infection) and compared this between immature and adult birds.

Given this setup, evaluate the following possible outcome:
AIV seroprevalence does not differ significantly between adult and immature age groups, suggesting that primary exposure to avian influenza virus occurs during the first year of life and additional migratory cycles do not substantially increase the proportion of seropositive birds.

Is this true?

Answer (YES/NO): NO